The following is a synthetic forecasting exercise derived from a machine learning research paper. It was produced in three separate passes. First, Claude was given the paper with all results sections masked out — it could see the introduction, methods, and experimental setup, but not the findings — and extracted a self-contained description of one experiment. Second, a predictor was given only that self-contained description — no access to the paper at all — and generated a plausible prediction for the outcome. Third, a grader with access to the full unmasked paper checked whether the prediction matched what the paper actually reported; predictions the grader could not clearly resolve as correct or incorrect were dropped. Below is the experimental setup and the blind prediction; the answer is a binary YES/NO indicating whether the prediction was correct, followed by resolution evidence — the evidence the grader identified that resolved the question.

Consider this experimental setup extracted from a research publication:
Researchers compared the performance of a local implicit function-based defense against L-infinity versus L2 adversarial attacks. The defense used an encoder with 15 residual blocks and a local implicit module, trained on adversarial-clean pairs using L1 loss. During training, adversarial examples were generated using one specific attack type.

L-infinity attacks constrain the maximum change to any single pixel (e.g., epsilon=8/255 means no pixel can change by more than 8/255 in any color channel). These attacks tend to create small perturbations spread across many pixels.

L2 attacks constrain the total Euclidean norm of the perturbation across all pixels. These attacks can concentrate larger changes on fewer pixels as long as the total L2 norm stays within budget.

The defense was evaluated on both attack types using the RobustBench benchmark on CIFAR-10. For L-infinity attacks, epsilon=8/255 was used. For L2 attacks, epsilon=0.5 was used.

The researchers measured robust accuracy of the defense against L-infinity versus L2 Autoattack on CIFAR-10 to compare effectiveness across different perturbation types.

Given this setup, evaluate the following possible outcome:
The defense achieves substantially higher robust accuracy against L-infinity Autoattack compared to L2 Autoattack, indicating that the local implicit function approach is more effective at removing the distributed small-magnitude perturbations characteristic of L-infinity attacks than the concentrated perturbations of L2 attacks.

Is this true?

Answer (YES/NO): NO